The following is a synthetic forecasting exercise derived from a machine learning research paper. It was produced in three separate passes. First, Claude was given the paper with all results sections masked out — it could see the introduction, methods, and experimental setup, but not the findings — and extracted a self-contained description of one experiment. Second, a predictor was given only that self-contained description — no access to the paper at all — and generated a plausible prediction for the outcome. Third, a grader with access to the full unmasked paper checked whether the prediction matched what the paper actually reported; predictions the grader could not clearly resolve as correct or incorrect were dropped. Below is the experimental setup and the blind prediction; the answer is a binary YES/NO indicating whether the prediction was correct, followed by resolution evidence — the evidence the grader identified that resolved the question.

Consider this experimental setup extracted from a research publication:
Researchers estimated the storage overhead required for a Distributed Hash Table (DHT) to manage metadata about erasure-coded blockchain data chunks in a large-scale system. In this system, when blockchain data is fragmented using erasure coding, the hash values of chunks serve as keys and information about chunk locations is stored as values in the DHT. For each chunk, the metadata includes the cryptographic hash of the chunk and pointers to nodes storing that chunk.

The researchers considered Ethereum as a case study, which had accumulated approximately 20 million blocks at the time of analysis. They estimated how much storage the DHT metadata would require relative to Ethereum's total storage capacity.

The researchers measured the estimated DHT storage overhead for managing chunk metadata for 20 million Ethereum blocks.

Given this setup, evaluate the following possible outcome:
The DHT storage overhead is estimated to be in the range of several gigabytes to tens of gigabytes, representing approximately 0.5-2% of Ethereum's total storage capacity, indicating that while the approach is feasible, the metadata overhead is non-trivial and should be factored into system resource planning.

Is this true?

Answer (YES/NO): NO